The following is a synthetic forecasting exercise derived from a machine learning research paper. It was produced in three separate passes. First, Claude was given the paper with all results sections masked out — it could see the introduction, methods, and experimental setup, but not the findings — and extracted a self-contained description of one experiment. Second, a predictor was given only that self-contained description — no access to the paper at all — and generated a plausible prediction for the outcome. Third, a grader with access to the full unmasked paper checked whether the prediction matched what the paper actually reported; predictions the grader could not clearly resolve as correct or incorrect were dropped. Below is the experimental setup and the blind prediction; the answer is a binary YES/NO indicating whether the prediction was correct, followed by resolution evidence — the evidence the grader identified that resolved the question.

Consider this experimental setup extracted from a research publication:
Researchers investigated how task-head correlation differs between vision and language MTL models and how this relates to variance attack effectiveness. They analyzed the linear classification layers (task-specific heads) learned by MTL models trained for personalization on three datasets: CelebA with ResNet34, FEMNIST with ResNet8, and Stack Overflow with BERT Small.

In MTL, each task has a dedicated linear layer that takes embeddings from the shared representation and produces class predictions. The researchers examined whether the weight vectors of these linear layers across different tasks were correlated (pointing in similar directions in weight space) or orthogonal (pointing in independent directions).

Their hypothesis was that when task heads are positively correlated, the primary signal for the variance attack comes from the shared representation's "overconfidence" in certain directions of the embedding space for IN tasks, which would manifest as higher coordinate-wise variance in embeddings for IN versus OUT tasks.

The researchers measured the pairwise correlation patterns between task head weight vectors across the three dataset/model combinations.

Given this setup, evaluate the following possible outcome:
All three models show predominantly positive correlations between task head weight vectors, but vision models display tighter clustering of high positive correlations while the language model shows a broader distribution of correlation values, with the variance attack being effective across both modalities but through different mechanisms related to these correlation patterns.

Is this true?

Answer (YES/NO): NO